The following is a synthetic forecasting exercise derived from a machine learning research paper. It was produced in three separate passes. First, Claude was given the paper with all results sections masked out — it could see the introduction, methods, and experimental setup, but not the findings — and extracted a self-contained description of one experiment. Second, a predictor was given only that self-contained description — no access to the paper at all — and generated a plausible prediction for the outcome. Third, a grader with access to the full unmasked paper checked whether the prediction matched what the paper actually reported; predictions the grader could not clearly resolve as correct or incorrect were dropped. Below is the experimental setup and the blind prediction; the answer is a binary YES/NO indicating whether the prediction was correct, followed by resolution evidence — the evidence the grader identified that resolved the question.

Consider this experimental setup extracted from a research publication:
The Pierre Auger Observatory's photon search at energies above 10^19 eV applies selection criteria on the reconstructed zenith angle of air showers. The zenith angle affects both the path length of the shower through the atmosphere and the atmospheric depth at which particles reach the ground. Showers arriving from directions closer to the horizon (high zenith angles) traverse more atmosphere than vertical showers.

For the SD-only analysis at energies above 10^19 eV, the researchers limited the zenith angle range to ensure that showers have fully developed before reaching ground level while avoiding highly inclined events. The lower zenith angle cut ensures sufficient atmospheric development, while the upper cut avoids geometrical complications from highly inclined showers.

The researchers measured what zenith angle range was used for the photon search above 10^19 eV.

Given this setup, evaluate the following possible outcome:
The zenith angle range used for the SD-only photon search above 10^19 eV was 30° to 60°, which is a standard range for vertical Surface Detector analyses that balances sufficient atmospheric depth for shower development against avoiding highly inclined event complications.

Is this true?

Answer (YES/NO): YES